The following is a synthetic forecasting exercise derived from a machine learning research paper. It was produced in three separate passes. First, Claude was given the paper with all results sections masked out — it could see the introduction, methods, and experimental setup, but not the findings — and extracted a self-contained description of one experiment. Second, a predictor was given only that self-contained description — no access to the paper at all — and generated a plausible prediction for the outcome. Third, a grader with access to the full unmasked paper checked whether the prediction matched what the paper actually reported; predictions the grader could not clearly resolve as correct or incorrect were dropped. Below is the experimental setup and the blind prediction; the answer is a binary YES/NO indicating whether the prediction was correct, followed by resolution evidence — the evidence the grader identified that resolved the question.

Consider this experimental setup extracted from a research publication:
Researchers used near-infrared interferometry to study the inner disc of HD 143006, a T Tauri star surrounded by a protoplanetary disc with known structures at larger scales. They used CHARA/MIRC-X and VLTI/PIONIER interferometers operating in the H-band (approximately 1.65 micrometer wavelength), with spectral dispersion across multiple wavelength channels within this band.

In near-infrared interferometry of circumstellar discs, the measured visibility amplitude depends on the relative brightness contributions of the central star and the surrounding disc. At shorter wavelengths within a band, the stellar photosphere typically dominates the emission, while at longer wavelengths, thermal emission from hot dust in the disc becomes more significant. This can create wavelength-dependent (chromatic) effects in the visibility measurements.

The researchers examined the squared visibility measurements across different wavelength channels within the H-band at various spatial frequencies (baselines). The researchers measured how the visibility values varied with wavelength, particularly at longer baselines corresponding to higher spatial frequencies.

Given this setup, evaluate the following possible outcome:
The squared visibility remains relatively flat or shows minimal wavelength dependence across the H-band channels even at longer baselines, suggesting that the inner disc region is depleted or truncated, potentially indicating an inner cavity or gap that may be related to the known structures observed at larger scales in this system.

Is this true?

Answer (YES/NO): NO